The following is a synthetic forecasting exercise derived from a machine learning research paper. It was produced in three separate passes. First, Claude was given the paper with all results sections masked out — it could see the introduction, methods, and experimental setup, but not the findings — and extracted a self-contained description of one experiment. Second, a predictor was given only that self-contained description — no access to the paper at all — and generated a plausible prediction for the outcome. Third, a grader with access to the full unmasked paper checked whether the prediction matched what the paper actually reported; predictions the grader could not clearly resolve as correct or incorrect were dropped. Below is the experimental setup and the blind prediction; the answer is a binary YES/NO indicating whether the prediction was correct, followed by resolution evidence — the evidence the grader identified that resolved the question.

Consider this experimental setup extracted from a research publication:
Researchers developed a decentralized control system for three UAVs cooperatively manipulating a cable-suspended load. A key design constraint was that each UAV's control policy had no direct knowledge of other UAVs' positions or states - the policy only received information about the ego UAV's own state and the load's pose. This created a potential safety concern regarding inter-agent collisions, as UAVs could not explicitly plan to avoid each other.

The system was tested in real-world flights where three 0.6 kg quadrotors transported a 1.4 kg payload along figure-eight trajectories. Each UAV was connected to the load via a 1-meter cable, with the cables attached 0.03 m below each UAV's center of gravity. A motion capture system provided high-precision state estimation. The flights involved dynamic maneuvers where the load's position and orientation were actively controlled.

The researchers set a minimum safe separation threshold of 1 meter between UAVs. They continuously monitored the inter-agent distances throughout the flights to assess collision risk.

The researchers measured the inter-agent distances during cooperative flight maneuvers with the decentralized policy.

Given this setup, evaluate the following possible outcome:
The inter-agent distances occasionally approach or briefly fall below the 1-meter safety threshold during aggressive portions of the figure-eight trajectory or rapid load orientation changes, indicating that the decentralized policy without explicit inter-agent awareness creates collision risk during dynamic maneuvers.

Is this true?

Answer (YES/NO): NO